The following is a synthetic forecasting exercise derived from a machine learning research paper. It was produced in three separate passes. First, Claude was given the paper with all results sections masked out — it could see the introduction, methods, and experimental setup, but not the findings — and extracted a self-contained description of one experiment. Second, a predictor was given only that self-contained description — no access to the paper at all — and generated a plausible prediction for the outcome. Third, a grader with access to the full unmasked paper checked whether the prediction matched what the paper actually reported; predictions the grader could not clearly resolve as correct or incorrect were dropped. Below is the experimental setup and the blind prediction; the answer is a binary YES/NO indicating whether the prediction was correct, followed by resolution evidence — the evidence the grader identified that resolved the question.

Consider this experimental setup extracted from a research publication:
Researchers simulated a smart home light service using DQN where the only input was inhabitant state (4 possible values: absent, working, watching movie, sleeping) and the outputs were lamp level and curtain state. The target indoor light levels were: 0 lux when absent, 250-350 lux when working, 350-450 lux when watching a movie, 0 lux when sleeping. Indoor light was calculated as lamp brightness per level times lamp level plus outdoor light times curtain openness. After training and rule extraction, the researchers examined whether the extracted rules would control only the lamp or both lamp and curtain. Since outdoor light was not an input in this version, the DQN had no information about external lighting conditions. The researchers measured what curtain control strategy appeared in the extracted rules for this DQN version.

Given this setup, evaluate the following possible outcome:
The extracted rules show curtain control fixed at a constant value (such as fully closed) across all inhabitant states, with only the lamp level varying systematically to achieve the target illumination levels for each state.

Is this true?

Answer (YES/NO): YES